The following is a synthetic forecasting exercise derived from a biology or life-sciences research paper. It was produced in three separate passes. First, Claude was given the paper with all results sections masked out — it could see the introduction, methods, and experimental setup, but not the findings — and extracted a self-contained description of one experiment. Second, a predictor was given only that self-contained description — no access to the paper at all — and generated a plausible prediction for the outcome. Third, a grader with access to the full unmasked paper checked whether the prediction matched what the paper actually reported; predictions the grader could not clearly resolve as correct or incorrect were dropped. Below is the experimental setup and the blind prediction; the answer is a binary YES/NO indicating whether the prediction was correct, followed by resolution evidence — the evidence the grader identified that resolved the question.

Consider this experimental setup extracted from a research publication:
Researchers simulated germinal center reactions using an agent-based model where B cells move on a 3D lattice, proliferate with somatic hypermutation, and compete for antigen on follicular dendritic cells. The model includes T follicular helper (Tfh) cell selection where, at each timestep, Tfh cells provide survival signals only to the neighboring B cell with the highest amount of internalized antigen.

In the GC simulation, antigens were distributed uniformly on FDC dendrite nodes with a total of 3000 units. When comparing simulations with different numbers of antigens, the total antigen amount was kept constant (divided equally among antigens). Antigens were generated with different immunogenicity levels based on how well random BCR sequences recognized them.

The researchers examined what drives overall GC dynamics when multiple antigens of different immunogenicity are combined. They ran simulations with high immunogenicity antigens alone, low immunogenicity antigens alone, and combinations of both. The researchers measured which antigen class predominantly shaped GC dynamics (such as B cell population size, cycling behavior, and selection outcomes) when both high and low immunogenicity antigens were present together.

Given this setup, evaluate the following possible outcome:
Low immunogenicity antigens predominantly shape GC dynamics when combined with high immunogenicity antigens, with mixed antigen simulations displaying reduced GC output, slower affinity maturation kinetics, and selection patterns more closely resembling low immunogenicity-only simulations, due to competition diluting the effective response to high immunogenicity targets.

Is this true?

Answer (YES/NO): NO